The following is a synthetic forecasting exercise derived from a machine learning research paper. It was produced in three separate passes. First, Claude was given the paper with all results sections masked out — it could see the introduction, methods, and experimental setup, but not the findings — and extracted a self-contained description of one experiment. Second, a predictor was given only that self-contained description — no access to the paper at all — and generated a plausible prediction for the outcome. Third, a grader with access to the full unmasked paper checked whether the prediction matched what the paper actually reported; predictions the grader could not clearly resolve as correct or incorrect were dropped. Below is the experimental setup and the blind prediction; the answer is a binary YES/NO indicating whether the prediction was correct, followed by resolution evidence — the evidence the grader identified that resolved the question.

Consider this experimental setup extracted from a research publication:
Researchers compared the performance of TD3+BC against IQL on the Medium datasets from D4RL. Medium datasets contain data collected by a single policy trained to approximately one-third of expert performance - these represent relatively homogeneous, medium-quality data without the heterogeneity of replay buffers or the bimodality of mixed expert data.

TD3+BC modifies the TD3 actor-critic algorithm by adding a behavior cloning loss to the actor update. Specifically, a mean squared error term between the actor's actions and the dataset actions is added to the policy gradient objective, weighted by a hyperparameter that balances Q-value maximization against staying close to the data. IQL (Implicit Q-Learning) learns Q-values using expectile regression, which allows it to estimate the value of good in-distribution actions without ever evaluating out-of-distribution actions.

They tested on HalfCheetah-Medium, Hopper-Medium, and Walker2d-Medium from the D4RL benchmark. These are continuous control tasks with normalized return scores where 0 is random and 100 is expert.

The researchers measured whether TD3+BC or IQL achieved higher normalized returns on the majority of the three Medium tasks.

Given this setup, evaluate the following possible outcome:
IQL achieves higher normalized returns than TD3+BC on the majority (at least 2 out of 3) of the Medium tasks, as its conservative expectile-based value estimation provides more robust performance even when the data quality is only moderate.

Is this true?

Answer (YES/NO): NO